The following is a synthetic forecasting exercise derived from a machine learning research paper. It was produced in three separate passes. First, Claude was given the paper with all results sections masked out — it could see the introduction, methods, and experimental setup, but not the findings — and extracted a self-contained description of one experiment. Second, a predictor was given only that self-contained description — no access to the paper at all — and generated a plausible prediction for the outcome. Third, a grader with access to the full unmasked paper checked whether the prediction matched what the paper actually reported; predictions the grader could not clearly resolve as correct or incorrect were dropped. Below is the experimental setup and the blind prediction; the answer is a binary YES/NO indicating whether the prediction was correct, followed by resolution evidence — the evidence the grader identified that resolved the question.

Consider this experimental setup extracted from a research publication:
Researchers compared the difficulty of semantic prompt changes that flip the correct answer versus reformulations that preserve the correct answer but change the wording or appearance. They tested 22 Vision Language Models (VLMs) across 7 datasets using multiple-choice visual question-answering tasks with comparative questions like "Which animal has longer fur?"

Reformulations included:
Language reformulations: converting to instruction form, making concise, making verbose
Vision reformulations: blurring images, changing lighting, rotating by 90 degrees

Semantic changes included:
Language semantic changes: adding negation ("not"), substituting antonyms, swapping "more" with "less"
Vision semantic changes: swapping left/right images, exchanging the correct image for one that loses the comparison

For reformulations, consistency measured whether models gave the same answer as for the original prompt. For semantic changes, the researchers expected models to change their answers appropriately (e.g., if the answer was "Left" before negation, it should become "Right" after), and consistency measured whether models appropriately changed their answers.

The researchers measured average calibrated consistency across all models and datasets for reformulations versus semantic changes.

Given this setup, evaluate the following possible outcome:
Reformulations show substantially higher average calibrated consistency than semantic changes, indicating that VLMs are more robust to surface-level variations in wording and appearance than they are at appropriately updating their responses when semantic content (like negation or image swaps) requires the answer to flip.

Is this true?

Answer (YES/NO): YES